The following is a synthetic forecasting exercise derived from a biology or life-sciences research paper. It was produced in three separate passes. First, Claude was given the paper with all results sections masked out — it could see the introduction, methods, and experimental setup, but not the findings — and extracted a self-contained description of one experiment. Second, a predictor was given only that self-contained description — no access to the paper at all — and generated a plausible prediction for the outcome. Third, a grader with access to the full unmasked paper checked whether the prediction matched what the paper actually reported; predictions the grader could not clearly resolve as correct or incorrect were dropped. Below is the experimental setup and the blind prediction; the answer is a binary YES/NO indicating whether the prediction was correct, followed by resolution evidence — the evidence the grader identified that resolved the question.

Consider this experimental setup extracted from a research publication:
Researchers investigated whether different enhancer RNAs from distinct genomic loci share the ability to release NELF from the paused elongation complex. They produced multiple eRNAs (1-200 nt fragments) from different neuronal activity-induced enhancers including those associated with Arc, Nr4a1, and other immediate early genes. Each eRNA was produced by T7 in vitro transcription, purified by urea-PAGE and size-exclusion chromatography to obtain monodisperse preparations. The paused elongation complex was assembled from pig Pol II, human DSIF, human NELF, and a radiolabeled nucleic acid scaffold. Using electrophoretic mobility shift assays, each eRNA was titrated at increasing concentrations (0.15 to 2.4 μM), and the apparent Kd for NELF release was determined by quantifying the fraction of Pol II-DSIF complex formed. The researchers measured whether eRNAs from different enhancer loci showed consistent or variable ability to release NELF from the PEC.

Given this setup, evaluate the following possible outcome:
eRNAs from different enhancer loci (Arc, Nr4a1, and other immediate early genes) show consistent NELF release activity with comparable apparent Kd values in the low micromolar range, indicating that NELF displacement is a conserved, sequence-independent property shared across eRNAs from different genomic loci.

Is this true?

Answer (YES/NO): NO